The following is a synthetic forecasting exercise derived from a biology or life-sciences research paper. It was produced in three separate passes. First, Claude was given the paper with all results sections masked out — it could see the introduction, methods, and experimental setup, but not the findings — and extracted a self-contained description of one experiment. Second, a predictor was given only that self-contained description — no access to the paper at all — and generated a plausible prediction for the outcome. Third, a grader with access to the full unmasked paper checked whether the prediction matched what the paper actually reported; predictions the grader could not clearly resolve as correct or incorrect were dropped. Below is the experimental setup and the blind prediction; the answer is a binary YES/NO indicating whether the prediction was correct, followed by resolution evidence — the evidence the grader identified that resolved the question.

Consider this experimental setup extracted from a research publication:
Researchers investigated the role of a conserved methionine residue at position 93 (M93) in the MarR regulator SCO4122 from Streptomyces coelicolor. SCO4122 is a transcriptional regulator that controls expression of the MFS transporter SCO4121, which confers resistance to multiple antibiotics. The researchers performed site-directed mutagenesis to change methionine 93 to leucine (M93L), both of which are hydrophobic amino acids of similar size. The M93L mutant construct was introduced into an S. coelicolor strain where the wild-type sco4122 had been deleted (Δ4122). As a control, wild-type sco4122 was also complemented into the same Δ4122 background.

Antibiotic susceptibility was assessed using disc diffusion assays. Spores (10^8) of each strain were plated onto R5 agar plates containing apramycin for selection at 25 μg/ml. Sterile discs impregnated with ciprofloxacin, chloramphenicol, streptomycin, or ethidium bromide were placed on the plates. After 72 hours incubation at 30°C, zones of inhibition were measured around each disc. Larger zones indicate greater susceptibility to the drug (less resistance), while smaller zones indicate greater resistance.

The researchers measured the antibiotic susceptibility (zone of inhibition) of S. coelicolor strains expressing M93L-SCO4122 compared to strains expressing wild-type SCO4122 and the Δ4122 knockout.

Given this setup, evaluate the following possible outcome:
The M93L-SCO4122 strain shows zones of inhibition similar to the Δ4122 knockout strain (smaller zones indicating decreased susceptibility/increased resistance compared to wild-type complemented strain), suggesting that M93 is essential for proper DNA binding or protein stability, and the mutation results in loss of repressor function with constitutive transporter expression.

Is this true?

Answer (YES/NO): NO